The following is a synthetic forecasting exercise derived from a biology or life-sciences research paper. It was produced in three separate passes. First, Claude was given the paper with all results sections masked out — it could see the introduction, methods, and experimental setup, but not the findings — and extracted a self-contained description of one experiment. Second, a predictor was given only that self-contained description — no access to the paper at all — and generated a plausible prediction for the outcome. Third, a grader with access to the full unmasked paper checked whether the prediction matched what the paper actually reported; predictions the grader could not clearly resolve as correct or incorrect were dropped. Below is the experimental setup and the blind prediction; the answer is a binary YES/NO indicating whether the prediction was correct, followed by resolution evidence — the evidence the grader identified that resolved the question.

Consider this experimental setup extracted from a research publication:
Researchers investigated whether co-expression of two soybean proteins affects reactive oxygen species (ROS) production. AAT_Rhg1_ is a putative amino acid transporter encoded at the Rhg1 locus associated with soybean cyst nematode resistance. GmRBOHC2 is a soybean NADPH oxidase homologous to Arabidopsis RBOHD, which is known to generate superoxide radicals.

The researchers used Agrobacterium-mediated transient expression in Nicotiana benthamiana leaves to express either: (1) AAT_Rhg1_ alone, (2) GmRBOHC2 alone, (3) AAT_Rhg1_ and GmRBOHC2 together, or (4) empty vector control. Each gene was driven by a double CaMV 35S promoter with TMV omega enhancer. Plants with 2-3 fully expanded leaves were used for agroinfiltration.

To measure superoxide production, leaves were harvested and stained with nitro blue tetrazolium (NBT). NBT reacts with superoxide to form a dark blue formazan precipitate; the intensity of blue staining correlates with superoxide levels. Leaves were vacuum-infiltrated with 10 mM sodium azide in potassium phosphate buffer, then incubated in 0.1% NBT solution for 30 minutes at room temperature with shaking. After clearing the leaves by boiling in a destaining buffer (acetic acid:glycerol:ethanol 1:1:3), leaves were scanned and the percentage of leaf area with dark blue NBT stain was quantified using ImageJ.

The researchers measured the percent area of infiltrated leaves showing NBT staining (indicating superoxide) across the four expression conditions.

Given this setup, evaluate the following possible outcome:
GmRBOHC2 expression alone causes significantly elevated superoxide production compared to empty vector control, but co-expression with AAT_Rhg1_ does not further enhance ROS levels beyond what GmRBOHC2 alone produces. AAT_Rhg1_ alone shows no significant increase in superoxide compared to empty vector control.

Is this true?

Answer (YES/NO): NO